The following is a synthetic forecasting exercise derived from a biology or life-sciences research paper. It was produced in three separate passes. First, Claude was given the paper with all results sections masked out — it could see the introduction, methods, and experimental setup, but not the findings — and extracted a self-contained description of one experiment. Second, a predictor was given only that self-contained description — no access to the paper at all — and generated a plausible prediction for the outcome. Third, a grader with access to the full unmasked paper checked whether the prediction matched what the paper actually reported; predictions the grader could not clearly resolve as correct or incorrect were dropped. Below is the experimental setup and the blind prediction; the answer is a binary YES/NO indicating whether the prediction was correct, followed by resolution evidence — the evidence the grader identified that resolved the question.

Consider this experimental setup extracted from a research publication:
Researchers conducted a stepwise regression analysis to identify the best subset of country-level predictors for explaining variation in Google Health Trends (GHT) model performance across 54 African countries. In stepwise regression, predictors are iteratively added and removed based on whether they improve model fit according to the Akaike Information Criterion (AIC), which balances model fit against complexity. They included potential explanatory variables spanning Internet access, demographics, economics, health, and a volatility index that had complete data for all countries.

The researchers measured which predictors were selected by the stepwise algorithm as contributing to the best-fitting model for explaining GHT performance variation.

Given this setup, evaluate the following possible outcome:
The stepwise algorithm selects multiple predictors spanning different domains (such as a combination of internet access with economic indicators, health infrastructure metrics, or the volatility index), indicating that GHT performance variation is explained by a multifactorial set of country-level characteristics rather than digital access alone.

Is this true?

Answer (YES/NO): YES